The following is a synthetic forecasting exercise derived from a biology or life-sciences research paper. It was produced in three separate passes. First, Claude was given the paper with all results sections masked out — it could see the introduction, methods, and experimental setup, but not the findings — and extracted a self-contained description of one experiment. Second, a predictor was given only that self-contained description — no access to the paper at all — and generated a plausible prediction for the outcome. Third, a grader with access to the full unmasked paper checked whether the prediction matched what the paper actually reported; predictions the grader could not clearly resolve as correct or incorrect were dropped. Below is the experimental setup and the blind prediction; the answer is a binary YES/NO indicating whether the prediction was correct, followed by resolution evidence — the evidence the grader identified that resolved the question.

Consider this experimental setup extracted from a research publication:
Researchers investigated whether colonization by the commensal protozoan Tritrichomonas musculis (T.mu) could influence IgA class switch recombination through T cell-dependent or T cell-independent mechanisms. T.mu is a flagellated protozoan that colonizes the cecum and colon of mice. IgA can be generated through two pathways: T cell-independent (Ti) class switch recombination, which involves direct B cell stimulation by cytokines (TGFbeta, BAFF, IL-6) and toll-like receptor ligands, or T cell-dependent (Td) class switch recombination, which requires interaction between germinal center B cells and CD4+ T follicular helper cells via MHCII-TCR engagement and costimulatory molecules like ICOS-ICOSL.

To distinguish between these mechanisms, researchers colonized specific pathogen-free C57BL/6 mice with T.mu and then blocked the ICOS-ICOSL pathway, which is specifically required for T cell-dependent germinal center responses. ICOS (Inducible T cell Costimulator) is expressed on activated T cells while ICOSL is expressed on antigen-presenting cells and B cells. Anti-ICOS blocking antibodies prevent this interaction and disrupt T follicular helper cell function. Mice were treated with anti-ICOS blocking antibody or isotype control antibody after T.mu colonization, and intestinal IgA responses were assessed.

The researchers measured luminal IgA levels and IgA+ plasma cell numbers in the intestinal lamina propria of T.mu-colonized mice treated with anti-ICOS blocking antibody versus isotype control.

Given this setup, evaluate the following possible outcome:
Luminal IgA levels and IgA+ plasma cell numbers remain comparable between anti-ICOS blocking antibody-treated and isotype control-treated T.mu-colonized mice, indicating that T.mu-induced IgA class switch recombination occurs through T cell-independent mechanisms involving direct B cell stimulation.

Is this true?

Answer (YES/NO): NO